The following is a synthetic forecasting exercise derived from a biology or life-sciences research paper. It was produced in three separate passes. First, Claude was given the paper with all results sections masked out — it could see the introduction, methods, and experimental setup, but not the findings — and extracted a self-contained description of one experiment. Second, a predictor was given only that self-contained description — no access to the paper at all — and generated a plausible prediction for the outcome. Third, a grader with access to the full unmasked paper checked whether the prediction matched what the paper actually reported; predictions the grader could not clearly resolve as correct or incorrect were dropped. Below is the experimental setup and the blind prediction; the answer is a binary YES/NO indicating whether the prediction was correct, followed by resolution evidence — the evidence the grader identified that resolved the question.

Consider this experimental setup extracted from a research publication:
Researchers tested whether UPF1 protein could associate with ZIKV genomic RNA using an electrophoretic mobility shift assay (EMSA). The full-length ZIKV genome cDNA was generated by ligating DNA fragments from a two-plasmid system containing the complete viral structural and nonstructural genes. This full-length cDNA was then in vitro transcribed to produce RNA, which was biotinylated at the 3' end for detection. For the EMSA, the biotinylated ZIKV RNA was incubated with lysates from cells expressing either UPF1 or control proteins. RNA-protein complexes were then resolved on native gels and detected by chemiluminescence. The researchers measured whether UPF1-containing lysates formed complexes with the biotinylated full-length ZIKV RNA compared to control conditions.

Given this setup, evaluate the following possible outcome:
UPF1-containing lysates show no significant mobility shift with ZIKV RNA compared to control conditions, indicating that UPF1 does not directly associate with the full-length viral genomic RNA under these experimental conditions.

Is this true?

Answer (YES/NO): NO